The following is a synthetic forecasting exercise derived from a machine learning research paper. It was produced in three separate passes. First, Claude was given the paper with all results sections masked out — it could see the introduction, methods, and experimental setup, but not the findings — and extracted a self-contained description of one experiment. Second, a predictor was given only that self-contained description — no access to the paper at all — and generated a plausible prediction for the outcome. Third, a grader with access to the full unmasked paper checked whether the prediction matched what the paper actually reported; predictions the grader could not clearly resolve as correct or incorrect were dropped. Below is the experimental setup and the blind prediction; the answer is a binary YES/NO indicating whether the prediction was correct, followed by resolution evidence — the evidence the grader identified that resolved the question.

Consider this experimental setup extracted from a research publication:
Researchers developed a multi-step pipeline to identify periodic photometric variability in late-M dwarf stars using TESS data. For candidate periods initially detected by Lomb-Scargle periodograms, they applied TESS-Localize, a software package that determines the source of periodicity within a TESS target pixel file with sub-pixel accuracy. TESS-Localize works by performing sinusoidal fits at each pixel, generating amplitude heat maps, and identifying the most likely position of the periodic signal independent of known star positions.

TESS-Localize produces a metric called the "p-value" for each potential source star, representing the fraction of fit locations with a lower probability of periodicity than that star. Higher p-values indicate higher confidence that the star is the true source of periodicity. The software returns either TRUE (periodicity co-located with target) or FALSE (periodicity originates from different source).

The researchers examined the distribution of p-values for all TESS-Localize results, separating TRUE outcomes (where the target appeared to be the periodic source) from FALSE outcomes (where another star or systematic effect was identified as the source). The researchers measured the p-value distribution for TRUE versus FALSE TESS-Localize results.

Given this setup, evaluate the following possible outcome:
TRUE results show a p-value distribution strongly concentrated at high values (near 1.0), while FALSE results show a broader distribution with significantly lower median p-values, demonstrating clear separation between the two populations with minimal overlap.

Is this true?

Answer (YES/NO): NO